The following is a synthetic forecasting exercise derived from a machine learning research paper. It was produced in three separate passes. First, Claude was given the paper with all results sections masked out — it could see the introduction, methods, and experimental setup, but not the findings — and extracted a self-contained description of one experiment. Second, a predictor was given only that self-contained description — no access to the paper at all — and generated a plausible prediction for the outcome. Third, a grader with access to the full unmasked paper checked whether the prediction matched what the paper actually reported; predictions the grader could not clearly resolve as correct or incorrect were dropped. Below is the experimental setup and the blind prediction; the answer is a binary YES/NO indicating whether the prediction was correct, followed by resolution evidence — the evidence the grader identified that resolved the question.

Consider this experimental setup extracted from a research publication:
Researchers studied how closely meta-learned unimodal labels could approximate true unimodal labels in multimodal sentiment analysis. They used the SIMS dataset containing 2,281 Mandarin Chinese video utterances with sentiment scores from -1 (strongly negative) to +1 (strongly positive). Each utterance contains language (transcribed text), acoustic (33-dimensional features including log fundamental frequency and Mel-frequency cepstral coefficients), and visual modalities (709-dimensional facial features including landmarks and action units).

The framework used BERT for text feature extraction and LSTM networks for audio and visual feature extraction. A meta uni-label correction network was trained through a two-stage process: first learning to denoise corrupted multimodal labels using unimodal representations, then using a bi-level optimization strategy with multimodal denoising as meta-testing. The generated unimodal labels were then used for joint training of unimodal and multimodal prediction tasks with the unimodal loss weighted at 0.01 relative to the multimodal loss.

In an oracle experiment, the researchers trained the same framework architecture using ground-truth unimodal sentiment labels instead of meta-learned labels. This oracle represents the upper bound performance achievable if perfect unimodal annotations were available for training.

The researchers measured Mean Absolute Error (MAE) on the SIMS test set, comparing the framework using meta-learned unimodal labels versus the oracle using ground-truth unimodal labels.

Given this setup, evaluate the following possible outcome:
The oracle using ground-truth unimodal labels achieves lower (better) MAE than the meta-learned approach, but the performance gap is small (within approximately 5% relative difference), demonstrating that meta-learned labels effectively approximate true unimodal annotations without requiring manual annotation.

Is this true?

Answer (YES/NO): YES